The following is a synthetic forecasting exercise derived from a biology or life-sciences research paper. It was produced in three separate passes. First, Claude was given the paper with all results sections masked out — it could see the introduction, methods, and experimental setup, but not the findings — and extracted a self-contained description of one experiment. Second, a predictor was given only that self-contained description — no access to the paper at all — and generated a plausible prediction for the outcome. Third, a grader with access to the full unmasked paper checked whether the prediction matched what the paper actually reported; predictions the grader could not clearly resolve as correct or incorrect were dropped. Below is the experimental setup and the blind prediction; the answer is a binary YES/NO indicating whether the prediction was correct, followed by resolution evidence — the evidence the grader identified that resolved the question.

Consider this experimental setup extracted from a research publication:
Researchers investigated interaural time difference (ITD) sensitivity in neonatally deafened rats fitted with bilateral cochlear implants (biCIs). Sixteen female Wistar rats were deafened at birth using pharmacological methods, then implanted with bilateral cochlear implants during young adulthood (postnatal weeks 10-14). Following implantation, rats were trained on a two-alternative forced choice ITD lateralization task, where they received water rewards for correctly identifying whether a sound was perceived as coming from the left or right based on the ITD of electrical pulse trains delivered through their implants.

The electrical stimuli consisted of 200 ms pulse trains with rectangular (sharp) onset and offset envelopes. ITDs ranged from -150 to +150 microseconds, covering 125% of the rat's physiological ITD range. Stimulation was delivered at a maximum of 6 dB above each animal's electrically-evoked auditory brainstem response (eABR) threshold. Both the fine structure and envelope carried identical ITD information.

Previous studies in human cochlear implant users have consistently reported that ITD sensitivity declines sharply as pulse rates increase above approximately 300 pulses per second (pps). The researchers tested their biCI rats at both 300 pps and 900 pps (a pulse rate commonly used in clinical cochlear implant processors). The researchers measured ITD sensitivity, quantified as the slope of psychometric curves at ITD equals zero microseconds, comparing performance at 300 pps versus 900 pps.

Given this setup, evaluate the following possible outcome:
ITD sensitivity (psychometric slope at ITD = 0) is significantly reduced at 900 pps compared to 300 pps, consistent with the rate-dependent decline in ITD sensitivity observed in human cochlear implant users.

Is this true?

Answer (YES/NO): NO